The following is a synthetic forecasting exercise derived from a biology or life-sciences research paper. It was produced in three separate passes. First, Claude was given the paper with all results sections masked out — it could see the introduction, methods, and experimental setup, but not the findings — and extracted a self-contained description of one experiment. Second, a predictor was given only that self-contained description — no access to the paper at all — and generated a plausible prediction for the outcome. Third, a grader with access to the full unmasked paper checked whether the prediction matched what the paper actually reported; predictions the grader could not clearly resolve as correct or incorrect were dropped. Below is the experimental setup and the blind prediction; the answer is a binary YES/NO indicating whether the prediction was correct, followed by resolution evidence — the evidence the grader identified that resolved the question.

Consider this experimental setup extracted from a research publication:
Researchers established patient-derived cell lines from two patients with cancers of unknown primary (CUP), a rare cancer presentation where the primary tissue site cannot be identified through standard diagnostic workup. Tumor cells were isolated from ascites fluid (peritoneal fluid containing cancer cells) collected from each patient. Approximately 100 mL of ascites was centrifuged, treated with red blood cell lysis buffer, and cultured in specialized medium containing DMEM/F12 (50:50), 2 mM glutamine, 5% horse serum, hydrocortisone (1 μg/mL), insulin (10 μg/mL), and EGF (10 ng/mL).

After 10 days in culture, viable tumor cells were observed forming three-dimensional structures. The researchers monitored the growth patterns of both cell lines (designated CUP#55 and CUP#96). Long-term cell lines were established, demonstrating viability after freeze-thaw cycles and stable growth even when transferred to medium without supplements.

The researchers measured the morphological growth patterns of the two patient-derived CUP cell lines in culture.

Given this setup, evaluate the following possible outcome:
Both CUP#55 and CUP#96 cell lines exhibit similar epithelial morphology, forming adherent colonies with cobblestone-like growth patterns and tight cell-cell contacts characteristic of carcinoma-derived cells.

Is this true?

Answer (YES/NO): NO